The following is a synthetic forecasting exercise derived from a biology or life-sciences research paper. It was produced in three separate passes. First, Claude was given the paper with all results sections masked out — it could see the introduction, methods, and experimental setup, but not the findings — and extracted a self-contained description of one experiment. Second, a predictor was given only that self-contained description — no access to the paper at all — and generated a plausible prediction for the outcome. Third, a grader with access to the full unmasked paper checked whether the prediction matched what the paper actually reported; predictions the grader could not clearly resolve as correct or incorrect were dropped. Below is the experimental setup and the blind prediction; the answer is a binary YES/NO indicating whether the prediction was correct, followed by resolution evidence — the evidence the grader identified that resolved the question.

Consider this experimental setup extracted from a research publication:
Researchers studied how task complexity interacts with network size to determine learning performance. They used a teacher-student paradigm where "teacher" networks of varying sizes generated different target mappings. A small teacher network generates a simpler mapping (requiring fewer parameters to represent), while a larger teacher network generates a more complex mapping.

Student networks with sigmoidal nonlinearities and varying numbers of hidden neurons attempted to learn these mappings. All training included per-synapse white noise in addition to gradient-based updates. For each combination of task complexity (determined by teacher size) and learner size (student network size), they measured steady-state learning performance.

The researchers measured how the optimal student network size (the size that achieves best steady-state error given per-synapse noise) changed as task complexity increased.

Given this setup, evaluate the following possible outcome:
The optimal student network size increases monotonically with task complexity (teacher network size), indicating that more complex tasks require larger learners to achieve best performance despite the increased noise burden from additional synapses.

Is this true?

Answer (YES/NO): YES